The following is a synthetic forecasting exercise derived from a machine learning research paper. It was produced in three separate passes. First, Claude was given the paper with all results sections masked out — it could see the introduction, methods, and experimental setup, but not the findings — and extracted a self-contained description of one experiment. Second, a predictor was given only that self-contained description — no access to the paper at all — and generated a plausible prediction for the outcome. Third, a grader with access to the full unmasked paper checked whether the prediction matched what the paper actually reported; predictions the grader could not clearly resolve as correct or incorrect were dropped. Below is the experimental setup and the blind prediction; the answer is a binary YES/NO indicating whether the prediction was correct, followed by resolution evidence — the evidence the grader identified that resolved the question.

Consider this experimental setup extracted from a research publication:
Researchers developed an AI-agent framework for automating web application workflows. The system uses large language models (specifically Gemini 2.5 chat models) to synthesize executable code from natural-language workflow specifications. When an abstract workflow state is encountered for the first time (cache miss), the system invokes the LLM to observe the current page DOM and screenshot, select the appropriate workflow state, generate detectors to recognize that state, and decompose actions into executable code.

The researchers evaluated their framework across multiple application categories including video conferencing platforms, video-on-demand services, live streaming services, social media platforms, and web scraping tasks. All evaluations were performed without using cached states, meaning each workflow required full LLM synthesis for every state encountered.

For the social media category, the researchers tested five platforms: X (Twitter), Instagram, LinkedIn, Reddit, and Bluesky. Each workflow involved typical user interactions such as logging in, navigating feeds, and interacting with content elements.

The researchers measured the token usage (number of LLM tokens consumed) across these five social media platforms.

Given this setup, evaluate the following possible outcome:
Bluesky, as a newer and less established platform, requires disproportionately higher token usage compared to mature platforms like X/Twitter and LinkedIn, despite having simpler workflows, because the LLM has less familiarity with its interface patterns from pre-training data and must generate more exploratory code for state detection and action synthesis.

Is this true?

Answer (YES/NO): NO